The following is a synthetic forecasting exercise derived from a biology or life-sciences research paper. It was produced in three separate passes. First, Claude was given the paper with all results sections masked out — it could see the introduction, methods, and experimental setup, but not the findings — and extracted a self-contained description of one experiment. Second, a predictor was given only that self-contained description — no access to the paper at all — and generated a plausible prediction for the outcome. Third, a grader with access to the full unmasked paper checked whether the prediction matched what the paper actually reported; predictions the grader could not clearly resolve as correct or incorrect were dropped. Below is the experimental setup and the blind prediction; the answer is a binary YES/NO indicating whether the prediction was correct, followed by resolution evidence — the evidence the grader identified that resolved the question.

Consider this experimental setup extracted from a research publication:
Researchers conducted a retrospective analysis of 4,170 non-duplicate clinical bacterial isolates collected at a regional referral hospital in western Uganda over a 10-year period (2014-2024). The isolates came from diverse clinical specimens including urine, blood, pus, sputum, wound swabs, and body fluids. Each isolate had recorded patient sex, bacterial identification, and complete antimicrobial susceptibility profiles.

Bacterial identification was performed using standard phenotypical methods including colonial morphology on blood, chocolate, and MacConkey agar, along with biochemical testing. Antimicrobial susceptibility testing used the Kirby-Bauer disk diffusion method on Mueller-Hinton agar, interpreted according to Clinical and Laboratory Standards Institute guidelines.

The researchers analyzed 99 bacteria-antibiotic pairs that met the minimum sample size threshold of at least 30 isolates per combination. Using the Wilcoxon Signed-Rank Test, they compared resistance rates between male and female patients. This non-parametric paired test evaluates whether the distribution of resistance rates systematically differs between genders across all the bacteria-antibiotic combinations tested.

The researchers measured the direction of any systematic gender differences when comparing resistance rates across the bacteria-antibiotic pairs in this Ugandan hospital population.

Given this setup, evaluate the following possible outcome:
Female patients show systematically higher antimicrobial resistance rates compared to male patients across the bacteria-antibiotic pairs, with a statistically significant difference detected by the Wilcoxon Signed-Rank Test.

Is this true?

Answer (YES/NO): YES